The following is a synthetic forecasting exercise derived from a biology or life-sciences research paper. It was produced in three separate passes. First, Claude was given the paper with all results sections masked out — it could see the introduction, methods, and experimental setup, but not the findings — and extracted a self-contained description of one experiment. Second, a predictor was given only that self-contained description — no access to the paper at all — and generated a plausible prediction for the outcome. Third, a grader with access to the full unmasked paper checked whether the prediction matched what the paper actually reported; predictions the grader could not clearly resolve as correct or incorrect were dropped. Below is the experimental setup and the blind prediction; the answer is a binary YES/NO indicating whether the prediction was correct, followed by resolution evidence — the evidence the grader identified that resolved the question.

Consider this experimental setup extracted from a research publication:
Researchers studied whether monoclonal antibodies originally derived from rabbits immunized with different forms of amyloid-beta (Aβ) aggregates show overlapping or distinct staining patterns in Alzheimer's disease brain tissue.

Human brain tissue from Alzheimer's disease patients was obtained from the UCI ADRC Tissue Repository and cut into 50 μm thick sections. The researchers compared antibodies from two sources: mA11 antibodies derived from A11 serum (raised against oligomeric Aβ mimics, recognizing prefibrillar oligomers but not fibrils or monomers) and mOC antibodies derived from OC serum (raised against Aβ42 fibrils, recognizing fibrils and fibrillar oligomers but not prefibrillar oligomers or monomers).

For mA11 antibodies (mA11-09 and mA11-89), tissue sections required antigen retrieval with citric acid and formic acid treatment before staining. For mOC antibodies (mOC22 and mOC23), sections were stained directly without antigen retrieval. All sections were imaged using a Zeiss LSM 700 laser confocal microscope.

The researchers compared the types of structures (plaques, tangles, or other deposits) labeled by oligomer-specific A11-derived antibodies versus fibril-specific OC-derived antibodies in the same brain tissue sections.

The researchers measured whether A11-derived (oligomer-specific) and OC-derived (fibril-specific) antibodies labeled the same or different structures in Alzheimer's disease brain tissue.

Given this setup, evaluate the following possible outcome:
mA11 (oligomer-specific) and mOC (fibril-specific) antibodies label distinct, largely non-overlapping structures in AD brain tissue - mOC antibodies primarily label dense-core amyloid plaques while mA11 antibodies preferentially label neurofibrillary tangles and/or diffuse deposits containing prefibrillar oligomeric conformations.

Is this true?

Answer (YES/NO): NO